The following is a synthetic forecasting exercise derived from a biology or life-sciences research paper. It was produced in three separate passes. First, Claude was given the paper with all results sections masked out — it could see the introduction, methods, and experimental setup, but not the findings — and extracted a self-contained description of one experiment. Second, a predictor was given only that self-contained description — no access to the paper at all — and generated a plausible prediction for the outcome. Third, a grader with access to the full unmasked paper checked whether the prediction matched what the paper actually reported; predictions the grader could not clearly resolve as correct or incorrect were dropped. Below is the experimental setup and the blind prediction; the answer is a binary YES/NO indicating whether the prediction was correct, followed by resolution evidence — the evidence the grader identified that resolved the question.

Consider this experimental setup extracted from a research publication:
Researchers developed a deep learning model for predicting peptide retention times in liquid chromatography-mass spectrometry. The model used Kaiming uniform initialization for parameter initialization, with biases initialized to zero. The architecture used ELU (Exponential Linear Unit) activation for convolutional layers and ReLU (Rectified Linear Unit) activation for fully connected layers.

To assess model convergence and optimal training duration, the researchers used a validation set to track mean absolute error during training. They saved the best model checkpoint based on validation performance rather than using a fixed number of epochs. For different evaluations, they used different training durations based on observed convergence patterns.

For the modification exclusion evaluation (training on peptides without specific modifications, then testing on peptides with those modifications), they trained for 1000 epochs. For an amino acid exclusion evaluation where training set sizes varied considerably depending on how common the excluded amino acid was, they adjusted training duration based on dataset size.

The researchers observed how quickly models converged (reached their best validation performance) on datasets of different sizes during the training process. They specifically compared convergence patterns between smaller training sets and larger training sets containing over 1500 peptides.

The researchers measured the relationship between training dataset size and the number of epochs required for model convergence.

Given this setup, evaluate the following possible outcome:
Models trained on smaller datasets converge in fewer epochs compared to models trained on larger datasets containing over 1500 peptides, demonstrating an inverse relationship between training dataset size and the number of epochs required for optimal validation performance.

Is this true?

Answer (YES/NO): NO